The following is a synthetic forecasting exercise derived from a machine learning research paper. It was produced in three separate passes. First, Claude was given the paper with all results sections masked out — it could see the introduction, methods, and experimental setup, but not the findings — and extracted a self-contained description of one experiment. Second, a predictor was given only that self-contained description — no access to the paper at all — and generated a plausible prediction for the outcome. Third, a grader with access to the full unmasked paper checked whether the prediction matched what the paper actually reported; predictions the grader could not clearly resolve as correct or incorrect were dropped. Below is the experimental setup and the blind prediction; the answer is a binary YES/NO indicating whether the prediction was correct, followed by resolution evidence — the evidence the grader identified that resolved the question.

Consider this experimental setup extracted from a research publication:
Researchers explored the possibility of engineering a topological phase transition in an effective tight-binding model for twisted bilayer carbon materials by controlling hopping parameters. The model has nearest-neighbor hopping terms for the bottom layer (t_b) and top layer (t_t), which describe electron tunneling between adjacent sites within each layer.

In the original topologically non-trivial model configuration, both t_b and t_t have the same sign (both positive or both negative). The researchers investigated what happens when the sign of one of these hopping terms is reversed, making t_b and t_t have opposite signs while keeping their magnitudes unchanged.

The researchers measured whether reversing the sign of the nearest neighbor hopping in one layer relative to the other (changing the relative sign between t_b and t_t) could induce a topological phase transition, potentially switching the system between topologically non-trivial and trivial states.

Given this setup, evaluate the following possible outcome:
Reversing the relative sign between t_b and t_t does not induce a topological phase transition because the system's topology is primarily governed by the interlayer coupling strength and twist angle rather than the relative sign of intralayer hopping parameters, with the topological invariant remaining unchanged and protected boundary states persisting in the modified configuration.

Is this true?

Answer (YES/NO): NO